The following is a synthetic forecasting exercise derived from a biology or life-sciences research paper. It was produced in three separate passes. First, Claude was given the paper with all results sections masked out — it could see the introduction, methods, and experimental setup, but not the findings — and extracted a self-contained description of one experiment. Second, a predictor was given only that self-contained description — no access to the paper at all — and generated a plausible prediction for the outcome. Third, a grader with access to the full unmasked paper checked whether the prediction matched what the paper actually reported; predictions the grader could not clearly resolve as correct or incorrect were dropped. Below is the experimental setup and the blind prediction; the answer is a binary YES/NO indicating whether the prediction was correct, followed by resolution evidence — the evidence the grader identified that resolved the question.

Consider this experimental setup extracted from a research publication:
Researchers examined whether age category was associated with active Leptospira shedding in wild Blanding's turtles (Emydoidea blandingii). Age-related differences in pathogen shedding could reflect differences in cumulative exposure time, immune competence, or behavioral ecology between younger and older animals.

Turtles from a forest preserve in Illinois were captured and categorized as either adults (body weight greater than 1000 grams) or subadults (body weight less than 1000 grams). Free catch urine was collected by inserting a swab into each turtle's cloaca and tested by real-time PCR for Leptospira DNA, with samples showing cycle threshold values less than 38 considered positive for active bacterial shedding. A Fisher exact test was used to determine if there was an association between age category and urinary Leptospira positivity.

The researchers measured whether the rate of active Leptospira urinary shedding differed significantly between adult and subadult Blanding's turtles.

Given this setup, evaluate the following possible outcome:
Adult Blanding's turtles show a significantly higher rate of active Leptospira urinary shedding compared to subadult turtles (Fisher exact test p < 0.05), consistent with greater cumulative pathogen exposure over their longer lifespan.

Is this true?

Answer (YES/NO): NO